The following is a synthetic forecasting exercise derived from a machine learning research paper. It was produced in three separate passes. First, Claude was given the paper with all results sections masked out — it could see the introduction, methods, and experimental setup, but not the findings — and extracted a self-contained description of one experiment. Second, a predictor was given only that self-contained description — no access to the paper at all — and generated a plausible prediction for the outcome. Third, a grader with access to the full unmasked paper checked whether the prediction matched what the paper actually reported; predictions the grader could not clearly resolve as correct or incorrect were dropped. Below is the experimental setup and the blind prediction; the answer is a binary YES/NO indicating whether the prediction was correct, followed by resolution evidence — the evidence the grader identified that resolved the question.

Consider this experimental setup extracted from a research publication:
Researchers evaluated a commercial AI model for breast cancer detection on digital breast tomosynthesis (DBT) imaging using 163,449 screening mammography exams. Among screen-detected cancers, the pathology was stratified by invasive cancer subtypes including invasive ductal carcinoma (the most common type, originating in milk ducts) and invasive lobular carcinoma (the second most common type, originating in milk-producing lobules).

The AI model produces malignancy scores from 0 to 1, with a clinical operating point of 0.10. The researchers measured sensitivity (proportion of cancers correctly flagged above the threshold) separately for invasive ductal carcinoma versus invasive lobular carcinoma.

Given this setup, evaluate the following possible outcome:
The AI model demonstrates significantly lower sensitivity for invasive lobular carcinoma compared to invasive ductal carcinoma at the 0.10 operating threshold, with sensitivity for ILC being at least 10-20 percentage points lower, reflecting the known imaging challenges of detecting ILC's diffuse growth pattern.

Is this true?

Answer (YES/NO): NO